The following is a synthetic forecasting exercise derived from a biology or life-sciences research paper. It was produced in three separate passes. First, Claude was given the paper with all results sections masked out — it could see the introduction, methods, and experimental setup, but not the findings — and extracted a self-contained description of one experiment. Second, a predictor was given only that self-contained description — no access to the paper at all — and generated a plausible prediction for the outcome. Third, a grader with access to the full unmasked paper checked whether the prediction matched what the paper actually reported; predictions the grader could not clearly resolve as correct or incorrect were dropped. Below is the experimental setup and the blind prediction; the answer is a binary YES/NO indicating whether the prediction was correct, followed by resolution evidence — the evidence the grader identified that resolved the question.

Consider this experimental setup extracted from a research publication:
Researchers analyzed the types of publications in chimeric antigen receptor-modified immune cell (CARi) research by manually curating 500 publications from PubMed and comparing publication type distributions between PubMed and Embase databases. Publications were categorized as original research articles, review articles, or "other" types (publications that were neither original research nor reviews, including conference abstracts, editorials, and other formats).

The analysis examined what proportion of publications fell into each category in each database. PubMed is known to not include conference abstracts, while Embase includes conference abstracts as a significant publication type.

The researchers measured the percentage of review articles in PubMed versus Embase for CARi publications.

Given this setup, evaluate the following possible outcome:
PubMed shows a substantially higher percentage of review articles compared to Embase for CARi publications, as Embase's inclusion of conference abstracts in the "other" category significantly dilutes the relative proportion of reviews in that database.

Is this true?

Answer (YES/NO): YES